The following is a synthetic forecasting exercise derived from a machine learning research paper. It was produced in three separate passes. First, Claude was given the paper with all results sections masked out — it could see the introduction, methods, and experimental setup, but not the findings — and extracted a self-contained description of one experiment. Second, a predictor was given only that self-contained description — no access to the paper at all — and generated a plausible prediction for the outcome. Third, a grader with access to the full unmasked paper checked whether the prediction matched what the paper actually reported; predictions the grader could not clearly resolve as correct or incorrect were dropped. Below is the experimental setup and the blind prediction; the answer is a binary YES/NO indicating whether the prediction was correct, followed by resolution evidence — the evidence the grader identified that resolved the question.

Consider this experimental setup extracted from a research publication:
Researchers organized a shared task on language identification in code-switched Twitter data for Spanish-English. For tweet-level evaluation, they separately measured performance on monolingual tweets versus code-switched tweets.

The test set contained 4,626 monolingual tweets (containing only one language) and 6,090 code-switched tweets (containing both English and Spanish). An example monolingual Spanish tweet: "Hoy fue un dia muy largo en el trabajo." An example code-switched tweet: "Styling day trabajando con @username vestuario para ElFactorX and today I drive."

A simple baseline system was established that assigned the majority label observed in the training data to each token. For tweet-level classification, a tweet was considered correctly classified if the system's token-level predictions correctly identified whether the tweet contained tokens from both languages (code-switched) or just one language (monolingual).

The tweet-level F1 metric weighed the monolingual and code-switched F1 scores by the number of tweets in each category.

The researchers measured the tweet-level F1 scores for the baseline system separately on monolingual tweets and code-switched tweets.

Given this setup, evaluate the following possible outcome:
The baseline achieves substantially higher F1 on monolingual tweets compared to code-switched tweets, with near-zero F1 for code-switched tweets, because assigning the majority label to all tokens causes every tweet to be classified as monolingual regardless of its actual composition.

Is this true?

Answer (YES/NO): NO